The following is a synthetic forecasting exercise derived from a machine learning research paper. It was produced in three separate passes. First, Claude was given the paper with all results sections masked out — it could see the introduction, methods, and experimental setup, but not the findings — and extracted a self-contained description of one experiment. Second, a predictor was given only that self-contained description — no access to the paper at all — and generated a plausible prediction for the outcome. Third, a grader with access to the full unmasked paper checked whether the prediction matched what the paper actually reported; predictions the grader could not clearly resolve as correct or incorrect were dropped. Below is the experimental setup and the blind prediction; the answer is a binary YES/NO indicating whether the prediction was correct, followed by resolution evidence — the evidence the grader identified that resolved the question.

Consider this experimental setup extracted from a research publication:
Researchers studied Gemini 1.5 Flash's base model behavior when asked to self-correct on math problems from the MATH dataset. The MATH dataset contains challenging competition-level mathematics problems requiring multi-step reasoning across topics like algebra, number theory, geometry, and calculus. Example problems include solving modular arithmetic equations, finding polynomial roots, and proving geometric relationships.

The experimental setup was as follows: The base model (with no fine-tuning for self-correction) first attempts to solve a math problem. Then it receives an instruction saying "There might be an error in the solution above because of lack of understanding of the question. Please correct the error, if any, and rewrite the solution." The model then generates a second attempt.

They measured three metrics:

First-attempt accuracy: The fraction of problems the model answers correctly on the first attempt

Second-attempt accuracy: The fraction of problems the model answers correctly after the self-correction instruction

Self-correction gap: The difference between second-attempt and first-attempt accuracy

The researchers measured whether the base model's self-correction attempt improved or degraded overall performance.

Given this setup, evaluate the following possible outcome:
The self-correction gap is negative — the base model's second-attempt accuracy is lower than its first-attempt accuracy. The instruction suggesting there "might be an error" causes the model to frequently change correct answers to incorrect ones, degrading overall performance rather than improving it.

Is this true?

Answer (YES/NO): YES